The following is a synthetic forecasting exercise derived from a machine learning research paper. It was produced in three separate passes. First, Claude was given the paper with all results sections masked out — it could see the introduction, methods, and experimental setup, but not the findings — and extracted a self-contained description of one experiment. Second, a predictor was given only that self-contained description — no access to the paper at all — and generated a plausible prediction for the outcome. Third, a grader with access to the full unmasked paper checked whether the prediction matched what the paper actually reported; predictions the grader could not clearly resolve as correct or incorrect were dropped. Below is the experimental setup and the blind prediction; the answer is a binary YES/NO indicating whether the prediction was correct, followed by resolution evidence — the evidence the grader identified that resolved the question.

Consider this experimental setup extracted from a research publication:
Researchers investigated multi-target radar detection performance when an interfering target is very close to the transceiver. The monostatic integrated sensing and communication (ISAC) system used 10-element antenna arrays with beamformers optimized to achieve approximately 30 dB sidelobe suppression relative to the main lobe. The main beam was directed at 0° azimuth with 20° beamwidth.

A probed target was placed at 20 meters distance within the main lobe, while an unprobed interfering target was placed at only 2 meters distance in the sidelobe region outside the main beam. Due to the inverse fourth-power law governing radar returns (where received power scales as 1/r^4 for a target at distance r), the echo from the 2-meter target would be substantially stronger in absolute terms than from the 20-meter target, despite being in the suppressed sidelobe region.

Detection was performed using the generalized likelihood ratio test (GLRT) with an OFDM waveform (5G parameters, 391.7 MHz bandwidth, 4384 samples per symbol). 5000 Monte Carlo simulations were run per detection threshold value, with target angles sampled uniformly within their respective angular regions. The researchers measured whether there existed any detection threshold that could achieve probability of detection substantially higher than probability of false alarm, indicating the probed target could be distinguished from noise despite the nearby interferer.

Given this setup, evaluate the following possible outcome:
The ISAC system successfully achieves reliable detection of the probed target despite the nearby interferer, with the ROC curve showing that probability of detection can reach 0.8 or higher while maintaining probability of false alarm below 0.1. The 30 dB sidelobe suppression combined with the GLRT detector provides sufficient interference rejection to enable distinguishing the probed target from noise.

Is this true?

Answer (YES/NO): NO